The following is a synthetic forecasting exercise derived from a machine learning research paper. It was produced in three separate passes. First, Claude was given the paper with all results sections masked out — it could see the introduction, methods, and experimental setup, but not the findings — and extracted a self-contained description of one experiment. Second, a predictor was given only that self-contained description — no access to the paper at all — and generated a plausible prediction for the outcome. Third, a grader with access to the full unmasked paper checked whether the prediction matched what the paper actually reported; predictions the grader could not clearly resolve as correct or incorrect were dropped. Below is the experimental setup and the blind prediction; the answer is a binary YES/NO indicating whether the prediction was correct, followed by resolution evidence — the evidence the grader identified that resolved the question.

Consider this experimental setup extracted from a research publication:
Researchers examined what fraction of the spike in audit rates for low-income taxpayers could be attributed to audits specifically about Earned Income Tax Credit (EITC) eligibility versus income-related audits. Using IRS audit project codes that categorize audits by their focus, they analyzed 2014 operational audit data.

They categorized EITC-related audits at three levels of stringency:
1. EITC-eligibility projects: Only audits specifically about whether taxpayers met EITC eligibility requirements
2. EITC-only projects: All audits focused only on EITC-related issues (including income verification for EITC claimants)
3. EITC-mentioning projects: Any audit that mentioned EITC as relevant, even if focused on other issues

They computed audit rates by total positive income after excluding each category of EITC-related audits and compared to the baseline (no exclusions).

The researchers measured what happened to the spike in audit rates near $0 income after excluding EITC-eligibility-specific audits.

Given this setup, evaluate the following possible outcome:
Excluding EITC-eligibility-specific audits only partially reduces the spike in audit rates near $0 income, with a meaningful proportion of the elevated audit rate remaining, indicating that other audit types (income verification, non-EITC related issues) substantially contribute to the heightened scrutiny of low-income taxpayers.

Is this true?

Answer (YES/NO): NO